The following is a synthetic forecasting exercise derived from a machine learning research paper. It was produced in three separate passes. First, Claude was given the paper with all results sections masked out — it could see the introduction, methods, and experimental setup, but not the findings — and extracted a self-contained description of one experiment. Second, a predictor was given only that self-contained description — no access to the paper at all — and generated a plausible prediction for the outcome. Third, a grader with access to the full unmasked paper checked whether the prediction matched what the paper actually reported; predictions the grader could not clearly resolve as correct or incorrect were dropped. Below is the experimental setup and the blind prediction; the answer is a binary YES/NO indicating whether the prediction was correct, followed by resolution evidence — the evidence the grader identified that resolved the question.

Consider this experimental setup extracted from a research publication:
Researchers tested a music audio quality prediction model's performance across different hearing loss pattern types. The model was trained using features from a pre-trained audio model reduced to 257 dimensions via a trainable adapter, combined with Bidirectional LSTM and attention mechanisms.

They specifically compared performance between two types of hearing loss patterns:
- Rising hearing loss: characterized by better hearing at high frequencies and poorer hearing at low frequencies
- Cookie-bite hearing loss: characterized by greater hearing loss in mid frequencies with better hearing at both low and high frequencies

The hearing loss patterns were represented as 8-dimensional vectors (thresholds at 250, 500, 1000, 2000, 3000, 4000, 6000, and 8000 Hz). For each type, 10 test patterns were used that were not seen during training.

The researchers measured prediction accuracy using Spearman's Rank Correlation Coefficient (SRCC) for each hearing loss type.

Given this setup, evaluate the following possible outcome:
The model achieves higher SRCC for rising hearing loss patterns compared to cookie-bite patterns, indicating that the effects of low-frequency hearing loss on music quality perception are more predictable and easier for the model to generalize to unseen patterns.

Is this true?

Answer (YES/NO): YES